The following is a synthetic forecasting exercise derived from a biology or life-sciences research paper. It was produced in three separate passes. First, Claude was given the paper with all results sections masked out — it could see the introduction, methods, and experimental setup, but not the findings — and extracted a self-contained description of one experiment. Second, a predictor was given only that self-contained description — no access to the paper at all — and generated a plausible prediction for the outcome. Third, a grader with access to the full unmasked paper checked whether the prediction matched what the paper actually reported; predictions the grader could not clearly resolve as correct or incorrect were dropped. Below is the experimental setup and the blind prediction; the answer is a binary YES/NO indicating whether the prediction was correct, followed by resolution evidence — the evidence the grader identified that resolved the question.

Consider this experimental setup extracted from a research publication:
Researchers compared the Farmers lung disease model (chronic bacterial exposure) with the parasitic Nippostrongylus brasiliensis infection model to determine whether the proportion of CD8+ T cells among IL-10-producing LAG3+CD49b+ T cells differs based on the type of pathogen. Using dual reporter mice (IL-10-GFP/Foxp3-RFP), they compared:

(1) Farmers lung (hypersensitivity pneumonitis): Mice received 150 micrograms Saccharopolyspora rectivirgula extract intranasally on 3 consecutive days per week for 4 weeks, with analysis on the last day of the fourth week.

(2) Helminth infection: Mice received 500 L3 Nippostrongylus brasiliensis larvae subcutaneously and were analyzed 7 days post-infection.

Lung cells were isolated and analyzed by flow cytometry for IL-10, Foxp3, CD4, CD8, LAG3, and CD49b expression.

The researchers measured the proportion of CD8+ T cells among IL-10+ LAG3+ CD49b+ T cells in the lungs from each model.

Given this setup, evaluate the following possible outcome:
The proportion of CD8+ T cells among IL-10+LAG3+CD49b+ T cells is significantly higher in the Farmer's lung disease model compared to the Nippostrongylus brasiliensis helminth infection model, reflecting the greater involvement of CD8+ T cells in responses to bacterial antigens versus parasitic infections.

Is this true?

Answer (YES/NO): YES